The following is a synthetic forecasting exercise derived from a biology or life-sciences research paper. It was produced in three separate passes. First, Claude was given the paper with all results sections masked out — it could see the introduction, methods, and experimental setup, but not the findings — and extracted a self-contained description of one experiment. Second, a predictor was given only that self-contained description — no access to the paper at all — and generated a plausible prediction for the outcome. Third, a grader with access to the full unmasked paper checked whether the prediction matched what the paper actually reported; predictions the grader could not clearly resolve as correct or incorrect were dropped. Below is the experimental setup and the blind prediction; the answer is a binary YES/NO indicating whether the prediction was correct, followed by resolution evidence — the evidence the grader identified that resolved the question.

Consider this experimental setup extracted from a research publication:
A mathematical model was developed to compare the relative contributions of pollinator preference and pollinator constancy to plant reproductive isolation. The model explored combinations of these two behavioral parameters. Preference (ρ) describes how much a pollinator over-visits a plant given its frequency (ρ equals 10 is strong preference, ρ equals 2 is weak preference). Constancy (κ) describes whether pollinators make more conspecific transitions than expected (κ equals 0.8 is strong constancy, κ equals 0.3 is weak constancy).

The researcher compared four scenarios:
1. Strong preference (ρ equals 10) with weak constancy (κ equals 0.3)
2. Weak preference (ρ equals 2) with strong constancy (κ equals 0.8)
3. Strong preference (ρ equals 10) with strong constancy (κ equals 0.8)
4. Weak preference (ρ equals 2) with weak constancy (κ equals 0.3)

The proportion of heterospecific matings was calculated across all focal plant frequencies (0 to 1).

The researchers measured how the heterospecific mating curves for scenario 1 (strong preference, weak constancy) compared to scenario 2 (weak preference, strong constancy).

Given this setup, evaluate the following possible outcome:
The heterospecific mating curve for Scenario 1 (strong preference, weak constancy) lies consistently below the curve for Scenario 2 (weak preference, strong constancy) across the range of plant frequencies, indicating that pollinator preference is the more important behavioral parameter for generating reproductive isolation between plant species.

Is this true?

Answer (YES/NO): NO